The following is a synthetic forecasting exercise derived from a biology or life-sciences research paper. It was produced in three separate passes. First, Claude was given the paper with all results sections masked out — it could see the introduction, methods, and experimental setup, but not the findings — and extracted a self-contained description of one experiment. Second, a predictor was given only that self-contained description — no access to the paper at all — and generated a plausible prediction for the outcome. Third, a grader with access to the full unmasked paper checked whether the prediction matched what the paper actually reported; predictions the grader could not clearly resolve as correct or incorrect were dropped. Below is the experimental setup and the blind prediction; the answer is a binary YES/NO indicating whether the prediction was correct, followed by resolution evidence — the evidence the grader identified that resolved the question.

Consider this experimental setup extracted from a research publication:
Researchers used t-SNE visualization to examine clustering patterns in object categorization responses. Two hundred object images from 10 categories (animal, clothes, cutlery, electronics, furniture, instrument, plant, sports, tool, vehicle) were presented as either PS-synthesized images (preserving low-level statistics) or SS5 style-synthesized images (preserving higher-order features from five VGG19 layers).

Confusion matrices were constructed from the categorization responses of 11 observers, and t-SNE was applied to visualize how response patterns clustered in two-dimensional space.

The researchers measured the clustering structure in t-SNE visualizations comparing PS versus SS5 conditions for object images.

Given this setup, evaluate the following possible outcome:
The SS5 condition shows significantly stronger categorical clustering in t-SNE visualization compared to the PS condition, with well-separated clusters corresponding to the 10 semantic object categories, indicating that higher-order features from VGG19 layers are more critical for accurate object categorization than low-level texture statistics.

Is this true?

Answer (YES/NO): YES